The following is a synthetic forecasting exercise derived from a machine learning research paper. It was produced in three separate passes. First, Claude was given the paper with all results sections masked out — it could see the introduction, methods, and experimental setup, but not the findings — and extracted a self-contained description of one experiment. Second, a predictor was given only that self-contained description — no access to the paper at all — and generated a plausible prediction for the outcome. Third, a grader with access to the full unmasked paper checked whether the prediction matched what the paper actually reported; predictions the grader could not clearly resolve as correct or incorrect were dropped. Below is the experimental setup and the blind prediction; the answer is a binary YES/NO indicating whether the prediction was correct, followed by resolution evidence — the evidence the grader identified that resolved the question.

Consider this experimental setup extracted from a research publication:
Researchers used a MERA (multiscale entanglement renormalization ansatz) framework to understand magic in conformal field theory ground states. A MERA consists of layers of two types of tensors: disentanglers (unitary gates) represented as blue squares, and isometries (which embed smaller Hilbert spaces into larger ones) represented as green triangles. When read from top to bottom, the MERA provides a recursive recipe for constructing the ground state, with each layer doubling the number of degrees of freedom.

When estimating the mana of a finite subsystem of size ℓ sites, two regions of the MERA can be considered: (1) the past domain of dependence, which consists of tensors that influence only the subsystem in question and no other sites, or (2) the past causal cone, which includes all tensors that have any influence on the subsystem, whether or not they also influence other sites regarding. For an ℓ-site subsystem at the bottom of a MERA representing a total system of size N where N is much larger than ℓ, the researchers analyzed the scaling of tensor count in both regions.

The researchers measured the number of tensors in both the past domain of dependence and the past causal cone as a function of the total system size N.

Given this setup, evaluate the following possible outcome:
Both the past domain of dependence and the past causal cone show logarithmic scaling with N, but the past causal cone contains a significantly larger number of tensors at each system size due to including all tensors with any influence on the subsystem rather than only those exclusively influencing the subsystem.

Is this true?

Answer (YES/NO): NO